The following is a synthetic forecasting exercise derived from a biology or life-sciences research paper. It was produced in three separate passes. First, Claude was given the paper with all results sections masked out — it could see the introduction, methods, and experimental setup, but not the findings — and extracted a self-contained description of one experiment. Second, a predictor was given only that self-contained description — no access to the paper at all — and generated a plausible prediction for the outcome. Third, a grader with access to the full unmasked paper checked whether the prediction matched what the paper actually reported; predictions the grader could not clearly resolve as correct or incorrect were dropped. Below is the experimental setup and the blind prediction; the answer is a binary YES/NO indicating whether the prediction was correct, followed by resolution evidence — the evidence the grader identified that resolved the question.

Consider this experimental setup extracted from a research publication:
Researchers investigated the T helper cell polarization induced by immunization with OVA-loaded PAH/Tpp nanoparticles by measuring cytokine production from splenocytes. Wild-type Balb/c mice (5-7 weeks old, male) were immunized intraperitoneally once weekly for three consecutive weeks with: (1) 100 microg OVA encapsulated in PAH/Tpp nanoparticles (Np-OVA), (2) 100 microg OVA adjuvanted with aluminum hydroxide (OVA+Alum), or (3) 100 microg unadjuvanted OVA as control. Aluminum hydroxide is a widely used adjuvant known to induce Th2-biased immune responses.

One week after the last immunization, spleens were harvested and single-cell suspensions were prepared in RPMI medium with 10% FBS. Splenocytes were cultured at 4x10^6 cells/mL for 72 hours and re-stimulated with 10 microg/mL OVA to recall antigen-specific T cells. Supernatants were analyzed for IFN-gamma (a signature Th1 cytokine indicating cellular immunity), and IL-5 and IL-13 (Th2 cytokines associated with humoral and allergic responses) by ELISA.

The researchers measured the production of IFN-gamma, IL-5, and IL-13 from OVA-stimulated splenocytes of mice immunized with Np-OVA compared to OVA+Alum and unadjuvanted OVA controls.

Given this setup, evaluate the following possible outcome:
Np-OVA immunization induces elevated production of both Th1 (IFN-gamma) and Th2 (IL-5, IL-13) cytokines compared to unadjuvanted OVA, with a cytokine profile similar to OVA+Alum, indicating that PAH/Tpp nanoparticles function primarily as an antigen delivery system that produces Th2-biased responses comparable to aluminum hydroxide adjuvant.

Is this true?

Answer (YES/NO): NO